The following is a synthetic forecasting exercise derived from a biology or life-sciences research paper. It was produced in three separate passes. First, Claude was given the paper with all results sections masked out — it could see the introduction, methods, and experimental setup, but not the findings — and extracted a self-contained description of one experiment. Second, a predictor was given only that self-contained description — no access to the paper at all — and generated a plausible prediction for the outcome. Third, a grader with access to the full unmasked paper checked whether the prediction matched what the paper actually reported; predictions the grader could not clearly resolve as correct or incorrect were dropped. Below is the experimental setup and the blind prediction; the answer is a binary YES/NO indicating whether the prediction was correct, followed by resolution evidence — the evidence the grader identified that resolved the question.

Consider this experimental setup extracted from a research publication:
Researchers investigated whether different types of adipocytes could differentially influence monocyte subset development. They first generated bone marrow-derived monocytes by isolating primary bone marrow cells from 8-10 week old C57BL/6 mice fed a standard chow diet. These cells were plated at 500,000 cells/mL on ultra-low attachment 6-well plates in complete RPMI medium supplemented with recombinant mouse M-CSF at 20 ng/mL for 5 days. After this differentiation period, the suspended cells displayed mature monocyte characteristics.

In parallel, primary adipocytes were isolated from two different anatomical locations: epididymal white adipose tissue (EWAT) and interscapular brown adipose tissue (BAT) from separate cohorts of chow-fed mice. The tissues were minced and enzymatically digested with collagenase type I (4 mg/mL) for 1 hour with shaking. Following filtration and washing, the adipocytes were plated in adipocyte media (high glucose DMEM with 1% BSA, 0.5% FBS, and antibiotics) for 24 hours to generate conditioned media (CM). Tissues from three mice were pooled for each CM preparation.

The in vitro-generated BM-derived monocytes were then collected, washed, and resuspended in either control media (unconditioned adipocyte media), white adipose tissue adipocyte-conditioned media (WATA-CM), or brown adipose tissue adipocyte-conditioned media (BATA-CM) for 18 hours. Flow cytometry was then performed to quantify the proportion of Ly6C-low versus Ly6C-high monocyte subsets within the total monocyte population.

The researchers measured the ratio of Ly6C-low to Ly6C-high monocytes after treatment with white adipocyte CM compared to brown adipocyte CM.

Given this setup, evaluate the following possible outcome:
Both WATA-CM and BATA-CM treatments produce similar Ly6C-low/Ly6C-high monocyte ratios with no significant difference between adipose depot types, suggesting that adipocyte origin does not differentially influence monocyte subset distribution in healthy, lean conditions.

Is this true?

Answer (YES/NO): NO